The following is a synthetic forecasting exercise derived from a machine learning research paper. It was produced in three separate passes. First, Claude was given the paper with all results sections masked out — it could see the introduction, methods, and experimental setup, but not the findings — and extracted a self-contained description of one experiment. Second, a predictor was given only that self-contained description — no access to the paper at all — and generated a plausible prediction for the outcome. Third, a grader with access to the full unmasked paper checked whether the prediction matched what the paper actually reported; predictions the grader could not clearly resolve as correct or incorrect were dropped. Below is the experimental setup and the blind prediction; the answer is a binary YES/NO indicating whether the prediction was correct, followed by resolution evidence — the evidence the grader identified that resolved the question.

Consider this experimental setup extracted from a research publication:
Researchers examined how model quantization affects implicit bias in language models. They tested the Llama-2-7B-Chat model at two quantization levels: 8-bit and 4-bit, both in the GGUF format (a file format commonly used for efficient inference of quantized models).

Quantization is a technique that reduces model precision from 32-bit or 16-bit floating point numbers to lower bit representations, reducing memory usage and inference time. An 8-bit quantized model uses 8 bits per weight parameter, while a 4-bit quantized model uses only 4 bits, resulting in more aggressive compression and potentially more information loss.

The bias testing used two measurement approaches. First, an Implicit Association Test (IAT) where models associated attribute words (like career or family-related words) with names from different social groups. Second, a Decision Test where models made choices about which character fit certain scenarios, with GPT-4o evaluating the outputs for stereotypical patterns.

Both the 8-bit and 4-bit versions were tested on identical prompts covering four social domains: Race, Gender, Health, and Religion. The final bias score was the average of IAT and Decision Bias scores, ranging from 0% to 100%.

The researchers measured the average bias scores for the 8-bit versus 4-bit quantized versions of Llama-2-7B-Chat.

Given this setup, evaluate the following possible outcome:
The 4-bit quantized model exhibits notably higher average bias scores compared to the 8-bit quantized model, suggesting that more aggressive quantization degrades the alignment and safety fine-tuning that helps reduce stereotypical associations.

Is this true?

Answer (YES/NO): NO